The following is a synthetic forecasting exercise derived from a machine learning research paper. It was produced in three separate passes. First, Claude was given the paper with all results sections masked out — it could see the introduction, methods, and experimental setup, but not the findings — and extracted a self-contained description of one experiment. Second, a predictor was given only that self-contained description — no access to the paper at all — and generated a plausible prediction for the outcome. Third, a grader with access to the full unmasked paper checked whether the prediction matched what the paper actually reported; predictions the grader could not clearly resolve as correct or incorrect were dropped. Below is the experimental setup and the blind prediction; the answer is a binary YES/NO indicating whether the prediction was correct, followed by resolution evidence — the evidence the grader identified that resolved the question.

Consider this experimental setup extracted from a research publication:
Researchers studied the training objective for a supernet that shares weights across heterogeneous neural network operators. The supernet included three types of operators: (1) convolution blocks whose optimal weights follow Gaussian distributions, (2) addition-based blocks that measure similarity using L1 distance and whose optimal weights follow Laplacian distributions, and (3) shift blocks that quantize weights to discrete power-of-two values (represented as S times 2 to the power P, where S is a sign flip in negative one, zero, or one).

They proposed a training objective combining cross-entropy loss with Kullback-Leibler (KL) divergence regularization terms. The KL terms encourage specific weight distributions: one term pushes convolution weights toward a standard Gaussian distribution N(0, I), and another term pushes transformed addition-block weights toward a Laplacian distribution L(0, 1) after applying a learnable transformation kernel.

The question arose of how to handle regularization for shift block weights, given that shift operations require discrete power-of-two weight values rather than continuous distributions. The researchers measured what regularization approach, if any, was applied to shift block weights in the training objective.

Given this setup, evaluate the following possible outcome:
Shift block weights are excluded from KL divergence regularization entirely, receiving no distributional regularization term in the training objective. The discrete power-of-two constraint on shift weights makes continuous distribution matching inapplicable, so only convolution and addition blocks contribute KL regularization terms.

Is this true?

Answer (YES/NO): YES